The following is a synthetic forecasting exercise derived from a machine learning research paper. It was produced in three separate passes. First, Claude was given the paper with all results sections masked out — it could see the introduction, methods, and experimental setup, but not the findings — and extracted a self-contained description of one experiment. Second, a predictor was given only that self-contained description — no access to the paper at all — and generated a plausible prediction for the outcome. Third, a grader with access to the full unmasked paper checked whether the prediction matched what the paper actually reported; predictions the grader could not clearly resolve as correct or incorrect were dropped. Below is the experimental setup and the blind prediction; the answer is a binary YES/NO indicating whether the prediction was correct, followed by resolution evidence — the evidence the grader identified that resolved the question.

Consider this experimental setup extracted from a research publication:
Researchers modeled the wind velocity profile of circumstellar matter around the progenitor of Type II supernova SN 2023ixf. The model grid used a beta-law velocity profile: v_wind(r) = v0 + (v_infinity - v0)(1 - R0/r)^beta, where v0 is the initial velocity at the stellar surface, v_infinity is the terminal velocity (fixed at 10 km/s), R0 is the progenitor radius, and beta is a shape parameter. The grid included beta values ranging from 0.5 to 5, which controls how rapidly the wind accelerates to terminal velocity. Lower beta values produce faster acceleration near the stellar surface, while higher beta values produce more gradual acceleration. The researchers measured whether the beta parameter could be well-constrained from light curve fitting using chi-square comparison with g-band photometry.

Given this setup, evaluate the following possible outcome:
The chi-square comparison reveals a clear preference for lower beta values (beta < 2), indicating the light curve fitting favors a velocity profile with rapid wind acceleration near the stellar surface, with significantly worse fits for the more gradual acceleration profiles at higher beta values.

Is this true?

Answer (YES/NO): NO